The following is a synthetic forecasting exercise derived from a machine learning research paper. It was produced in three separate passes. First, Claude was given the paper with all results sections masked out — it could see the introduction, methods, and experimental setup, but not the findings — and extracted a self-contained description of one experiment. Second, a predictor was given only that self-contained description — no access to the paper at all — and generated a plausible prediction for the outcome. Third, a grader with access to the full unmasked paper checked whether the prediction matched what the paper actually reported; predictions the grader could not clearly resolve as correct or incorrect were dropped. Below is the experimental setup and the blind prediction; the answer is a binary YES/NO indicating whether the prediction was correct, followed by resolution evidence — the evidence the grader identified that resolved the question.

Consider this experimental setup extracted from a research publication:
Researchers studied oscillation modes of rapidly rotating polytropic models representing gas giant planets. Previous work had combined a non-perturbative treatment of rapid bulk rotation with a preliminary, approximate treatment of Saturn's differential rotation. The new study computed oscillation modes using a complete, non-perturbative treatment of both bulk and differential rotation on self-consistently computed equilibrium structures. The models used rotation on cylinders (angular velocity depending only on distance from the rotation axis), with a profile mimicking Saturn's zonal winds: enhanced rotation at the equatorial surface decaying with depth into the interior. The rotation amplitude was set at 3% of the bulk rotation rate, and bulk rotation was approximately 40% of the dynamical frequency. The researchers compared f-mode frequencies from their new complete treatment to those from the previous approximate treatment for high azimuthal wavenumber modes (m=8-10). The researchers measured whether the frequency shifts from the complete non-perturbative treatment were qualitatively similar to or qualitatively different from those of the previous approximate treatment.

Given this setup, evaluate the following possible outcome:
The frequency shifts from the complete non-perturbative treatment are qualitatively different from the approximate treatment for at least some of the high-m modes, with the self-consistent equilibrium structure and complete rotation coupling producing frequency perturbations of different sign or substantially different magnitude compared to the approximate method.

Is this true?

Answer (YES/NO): NO